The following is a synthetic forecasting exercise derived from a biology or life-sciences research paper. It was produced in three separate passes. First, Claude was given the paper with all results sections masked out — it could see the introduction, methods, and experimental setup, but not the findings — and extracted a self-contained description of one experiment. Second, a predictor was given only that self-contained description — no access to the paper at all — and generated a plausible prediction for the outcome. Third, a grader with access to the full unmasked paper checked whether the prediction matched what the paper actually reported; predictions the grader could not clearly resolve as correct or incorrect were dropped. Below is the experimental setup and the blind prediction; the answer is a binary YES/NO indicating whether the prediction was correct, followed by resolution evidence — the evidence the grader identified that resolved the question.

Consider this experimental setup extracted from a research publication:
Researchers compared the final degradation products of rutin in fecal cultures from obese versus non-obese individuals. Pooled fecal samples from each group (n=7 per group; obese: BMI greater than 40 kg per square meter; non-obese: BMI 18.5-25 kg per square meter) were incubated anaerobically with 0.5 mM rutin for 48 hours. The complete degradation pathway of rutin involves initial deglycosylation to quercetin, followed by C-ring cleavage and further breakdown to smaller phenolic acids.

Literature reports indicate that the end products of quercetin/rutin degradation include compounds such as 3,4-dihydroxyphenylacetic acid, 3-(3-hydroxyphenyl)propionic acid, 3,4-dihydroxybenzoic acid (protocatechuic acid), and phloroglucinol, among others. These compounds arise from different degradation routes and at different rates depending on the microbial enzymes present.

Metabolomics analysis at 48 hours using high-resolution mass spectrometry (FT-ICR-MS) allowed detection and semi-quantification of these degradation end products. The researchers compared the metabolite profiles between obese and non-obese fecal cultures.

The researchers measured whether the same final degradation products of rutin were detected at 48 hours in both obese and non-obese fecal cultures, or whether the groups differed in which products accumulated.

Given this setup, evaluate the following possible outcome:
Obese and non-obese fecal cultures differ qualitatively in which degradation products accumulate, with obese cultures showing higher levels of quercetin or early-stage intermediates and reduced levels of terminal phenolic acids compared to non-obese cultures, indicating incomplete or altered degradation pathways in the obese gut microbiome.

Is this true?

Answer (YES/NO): NO